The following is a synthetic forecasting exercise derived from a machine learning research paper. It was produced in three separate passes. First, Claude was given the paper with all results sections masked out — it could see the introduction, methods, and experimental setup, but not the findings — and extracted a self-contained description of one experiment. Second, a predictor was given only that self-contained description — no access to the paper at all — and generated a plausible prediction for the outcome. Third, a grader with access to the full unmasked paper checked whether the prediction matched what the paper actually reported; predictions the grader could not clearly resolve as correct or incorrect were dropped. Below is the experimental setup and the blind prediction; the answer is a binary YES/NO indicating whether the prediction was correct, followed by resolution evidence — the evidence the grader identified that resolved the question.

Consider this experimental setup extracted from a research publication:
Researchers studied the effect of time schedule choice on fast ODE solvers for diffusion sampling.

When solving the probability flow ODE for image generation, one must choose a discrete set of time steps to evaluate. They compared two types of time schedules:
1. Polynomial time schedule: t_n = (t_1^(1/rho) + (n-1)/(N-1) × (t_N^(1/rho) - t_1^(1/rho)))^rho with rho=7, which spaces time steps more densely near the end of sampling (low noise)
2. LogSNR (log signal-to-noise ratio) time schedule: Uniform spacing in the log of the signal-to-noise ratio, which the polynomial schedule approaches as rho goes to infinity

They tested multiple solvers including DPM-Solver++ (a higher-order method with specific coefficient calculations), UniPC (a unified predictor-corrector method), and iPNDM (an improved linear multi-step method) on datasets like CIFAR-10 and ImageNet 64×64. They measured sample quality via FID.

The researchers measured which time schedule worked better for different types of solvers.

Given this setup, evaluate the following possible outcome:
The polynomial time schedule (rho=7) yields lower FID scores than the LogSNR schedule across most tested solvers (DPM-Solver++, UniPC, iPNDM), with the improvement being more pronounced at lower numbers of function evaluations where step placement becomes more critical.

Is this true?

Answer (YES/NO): NO